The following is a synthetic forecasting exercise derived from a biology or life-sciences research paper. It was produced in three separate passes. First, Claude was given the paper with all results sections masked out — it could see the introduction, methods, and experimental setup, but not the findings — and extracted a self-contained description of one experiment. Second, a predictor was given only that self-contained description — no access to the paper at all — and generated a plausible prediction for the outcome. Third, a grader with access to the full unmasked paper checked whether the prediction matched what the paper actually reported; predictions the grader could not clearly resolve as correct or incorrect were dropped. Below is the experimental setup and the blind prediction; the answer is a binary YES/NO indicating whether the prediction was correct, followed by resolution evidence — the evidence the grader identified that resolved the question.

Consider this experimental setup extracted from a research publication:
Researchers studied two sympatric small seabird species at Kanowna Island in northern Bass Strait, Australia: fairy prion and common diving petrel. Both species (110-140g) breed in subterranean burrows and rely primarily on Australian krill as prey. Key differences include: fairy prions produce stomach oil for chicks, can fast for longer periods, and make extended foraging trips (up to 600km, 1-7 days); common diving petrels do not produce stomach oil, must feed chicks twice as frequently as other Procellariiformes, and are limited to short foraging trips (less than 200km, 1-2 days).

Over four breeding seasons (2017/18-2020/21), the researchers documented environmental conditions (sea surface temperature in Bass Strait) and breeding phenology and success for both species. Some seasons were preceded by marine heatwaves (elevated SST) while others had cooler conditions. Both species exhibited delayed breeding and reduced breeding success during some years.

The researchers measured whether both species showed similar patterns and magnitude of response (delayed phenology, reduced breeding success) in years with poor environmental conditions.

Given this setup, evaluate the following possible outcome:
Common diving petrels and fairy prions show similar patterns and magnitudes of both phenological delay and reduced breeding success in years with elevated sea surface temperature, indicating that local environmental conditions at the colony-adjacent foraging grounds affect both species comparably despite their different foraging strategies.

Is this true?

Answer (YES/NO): NO